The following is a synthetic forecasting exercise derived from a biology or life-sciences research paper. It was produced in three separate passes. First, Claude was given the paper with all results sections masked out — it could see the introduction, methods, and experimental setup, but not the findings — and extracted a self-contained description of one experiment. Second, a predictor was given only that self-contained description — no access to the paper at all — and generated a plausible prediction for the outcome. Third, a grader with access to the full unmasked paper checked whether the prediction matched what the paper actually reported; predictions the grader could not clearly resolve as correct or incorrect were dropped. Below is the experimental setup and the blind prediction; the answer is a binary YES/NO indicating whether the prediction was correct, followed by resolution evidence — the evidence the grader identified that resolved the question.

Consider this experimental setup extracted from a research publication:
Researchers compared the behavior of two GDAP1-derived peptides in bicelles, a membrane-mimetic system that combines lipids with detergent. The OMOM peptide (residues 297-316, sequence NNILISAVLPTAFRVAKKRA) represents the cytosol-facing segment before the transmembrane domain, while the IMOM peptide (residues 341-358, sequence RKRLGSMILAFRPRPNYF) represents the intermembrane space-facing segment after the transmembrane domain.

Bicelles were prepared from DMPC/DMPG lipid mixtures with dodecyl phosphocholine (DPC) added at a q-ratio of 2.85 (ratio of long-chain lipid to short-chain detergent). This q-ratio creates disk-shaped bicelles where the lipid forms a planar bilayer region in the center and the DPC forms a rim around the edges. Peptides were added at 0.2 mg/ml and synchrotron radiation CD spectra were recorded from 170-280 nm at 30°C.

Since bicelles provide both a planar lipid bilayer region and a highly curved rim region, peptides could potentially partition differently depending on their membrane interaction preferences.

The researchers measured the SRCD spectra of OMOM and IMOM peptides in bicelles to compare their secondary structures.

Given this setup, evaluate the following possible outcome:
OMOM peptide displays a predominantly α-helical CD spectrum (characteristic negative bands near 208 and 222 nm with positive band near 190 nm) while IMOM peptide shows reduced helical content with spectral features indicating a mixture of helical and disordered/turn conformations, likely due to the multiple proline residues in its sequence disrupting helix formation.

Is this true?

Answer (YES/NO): NO